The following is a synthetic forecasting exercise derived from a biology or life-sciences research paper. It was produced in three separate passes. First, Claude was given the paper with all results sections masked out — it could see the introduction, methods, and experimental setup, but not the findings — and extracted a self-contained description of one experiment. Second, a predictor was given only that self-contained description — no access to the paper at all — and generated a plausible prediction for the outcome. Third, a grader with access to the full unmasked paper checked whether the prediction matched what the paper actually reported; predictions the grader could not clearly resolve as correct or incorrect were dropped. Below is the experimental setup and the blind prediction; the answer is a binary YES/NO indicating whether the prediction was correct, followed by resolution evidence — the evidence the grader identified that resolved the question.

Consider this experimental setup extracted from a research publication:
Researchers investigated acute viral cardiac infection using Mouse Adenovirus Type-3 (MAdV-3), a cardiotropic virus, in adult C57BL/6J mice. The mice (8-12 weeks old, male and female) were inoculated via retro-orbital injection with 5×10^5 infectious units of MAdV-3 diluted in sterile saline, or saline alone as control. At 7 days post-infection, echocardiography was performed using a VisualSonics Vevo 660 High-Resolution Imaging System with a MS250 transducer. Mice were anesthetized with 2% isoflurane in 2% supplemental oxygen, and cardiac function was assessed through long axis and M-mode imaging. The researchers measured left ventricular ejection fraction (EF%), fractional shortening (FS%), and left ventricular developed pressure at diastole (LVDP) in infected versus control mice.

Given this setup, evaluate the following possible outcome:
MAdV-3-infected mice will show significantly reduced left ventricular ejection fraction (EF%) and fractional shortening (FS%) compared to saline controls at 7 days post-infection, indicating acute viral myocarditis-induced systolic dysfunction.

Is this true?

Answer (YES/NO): NO